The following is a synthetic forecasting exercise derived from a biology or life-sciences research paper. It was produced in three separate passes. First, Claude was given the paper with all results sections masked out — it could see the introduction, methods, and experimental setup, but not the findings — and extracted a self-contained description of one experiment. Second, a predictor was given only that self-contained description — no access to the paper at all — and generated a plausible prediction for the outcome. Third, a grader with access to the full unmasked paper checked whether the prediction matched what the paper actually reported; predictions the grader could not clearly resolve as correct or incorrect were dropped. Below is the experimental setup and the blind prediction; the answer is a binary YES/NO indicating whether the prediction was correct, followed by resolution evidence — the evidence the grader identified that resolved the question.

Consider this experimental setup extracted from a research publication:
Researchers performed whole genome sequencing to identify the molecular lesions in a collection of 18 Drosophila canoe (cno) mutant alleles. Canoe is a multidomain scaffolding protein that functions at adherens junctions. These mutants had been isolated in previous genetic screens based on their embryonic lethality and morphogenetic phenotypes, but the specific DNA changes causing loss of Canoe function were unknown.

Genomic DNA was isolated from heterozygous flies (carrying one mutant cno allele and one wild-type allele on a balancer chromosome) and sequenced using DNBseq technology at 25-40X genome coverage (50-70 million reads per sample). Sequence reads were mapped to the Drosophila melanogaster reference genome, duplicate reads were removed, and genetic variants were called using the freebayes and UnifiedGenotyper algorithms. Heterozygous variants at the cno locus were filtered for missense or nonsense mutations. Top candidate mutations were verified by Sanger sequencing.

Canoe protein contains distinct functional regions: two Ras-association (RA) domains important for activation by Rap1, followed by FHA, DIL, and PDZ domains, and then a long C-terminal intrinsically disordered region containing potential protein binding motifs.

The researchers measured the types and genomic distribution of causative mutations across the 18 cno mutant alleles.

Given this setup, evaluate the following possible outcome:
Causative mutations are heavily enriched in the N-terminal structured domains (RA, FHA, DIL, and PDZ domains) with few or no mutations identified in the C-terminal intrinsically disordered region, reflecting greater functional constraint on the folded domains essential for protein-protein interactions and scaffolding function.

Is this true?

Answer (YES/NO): NO